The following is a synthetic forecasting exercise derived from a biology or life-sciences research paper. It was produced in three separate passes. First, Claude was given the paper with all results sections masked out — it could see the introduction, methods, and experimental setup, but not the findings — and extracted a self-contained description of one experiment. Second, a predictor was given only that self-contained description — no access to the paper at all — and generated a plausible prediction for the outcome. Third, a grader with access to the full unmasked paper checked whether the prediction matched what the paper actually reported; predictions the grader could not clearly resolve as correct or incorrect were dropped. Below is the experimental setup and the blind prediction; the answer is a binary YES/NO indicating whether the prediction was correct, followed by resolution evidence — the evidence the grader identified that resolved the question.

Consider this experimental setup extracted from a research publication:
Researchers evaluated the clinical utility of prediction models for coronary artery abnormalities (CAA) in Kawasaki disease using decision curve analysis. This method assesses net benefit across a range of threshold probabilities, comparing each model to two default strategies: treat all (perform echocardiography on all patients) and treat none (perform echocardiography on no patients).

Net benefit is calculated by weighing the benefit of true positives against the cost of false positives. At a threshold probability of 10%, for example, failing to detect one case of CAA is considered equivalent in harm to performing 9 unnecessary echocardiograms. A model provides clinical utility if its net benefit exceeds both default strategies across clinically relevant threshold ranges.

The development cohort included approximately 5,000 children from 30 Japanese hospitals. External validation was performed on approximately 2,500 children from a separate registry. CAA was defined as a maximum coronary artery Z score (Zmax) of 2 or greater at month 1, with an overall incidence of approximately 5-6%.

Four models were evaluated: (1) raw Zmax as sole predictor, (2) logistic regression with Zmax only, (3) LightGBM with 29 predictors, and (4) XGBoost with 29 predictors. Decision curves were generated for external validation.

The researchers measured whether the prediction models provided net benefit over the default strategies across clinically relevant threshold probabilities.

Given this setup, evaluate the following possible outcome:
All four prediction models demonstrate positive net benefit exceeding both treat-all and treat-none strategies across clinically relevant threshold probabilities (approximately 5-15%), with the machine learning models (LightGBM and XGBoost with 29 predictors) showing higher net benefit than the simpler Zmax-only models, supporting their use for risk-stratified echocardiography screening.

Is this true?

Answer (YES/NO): NO